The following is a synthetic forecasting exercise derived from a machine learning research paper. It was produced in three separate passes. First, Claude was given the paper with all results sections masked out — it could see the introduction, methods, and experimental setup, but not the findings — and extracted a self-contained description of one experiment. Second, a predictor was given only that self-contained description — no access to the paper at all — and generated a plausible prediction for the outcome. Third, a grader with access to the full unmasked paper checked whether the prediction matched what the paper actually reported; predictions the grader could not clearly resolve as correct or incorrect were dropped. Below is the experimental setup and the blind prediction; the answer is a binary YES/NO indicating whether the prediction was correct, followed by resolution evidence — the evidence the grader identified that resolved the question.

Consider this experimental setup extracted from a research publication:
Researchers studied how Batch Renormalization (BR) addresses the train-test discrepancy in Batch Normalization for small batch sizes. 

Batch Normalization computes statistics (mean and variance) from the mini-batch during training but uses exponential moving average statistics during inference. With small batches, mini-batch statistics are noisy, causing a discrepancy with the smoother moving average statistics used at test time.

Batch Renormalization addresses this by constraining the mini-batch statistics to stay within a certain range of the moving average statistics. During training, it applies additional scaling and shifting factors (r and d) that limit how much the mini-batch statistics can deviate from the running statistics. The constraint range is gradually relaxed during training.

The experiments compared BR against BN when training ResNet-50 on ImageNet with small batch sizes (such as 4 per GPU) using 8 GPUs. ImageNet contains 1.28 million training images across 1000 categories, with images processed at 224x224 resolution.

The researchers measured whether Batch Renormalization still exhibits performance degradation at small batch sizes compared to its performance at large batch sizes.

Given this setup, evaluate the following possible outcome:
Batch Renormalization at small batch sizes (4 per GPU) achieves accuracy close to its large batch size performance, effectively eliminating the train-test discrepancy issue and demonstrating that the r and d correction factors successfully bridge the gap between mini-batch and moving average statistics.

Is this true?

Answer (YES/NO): NO